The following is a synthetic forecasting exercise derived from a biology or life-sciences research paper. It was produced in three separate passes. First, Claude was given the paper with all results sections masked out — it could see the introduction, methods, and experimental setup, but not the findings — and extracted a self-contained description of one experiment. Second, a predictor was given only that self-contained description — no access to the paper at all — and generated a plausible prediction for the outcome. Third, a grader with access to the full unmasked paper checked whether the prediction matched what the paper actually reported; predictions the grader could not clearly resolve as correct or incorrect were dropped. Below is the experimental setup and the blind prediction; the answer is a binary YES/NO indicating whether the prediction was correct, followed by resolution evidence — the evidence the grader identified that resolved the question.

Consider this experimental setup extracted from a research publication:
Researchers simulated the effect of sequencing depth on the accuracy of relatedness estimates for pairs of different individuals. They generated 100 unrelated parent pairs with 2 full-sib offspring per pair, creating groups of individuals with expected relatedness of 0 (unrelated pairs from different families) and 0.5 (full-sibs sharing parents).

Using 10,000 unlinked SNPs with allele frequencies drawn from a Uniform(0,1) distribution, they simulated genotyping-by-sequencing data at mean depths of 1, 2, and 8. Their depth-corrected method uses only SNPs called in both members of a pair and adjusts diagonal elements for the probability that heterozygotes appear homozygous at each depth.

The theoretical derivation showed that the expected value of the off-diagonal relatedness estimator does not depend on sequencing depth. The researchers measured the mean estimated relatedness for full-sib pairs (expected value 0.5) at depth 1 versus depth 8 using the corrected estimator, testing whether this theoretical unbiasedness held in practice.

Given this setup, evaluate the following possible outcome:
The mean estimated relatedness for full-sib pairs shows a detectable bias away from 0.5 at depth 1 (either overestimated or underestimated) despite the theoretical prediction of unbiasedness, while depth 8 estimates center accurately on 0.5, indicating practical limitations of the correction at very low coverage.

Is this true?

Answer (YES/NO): NO